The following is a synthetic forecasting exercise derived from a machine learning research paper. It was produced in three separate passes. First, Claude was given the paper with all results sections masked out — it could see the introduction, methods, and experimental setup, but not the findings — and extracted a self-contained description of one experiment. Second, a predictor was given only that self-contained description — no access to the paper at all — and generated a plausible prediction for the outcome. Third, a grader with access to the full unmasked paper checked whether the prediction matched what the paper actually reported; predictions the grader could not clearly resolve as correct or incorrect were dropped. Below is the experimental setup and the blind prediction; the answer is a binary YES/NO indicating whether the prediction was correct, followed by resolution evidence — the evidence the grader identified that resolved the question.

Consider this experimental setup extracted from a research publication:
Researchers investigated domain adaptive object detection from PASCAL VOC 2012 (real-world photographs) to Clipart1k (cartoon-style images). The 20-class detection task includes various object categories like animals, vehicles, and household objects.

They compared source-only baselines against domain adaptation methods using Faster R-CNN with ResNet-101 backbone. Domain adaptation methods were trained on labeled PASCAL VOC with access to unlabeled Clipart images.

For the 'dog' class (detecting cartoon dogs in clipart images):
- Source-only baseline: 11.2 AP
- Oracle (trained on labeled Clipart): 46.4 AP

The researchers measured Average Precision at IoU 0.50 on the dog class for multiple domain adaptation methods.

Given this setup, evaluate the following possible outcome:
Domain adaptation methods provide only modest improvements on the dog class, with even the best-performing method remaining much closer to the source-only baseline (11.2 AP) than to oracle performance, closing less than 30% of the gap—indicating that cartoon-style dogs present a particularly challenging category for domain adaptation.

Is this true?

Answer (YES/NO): NO